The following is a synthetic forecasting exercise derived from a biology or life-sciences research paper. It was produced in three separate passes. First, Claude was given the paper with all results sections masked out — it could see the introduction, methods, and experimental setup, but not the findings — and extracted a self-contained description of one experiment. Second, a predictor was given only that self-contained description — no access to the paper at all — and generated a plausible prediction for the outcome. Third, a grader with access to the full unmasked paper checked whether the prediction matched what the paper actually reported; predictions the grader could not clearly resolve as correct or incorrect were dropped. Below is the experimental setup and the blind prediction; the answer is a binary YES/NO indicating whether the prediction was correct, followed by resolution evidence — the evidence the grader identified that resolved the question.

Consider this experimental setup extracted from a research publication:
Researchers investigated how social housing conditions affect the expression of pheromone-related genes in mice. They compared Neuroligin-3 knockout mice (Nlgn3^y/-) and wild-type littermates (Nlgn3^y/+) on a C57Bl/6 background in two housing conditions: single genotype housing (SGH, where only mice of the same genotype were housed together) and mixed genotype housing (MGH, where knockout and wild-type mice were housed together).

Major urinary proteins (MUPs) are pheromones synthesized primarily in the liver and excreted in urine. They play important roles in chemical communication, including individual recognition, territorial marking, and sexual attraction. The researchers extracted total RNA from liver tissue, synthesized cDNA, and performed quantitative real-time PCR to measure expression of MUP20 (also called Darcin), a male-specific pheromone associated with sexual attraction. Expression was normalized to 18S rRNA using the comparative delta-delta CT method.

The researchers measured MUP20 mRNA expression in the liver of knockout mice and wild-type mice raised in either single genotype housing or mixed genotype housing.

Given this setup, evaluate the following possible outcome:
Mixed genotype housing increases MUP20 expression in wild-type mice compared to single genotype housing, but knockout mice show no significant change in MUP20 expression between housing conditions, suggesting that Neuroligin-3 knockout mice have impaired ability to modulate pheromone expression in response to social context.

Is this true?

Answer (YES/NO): YES